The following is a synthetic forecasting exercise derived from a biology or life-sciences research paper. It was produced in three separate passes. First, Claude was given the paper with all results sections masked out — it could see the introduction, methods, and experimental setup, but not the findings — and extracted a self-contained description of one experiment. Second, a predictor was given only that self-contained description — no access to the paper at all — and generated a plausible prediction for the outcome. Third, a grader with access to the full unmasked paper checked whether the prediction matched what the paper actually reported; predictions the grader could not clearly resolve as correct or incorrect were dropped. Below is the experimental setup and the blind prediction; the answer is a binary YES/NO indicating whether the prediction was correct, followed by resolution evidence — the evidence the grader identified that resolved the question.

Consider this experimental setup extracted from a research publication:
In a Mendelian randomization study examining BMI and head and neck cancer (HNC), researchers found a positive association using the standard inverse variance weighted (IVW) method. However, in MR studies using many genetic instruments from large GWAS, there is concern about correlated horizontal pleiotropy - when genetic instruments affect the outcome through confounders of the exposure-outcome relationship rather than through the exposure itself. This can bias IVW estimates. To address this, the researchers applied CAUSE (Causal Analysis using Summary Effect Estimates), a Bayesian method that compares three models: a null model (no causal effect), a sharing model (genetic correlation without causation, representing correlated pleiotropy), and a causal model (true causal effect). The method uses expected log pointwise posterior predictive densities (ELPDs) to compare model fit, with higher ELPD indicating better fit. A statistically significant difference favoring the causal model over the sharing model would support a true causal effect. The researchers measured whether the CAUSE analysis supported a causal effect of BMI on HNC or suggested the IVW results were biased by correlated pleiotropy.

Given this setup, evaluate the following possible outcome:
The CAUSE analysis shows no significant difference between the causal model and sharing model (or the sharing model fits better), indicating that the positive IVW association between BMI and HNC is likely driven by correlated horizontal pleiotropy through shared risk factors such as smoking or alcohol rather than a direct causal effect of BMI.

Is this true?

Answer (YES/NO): YES